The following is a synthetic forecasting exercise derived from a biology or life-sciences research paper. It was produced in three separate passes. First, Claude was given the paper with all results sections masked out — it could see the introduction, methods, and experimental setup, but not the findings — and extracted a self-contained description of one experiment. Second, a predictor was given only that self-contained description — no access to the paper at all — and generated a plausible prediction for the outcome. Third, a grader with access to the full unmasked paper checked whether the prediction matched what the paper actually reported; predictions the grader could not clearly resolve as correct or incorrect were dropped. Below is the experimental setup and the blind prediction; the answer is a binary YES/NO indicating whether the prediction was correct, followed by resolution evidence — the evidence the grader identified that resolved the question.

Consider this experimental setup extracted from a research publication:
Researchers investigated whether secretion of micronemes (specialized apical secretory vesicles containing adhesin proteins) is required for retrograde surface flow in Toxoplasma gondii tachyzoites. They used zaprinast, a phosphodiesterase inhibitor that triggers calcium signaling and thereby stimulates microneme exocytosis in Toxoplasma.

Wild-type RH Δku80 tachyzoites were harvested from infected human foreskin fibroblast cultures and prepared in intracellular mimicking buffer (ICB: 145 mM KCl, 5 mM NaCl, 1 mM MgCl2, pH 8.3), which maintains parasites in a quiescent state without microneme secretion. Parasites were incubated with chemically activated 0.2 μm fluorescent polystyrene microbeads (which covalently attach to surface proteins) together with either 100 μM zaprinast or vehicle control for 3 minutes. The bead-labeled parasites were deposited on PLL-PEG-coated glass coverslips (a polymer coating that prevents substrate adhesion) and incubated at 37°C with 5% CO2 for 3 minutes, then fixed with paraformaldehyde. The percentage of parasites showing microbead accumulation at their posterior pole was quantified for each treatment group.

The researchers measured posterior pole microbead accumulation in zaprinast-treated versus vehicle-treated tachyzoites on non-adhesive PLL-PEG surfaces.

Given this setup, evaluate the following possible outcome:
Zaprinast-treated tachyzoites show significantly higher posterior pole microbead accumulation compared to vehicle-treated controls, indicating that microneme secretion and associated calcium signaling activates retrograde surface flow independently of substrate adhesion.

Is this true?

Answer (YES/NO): YES